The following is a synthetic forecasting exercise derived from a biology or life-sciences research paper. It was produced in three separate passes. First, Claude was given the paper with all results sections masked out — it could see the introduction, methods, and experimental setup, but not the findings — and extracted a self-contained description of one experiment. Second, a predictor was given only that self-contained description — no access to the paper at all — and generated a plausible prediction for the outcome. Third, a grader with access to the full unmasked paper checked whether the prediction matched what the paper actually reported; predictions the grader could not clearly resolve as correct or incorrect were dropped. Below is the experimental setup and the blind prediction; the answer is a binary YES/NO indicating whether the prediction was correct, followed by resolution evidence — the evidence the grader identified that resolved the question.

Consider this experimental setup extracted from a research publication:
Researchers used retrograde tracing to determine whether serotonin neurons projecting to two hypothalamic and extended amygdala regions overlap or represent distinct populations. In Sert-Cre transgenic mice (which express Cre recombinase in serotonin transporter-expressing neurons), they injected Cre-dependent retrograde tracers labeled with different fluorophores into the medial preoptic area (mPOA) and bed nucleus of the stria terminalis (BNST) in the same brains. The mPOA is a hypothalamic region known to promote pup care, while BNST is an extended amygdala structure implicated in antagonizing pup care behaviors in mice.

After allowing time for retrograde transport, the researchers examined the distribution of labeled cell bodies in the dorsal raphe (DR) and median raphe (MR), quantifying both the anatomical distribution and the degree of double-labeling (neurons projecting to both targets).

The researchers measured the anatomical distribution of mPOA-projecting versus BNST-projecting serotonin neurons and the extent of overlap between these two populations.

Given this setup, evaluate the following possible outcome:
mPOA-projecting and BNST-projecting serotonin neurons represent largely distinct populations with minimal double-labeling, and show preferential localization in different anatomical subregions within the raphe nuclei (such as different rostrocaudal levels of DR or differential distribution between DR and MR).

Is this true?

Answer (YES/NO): YES